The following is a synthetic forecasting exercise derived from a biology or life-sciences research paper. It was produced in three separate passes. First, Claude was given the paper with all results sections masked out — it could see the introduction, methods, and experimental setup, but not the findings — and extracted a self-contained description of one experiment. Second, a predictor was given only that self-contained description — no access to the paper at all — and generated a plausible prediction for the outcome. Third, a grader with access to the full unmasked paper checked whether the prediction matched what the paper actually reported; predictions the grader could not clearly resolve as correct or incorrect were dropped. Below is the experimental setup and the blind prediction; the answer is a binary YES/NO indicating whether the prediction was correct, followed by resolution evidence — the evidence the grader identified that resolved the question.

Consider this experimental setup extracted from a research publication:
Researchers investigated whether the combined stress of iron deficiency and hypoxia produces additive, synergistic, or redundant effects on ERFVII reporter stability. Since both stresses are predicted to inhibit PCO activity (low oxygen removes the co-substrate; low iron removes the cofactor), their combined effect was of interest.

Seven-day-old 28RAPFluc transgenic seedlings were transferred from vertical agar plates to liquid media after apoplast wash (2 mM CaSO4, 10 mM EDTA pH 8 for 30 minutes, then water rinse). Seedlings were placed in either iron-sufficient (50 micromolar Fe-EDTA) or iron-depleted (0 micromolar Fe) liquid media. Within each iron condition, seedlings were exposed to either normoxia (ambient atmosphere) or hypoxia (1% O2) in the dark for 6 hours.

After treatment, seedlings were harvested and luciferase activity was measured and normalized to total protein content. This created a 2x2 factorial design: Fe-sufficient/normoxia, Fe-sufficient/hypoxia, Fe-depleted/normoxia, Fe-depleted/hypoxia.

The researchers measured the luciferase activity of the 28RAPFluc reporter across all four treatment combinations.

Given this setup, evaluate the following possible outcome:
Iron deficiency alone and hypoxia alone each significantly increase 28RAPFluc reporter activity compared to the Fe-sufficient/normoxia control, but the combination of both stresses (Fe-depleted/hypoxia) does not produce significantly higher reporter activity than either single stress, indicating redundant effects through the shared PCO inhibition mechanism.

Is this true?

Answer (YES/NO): NO